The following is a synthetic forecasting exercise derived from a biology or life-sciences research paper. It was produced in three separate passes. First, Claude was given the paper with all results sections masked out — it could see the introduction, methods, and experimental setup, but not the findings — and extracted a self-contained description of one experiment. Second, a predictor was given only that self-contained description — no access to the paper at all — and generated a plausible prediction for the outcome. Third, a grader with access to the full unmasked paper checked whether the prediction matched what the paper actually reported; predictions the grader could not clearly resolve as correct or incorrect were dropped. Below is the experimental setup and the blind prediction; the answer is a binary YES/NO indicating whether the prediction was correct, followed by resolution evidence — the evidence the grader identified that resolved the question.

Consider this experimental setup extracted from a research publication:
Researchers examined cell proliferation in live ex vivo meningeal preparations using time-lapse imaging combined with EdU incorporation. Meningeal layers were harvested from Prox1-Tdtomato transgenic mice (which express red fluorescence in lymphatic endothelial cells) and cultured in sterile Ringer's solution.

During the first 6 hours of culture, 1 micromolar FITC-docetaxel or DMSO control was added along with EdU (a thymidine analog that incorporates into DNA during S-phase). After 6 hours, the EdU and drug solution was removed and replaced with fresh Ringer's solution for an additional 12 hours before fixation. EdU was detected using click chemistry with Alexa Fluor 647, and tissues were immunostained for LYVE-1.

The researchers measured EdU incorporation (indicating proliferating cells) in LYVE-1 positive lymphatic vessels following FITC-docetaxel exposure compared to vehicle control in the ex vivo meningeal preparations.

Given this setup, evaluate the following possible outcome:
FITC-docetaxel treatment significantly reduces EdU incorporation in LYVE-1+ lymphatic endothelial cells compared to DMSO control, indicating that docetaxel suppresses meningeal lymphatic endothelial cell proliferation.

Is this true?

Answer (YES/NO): NO